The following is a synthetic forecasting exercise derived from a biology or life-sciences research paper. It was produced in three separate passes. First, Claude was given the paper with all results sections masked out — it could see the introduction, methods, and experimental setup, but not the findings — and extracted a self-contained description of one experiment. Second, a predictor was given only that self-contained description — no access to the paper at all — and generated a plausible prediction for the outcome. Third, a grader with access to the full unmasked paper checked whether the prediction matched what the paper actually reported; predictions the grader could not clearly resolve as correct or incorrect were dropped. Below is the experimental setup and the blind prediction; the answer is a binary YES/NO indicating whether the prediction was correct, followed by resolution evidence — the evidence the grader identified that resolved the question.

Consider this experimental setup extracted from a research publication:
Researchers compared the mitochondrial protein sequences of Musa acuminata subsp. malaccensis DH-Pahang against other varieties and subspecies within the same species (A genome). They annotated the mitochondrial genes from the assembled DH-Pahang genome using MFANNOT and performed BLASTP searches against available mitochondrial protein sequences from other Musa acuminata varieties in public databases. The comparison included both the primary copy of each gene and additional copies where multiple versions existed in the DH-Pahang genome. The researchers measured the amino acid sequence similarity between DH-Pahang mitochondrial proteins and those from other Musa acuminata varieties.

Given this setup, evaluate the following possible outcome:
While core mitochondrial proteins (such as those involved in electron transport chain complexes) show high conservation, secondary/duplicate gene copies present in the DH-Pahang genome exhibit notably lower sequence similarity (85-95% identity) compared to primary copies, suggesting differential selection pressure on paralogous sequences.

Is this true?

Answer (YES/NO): NO